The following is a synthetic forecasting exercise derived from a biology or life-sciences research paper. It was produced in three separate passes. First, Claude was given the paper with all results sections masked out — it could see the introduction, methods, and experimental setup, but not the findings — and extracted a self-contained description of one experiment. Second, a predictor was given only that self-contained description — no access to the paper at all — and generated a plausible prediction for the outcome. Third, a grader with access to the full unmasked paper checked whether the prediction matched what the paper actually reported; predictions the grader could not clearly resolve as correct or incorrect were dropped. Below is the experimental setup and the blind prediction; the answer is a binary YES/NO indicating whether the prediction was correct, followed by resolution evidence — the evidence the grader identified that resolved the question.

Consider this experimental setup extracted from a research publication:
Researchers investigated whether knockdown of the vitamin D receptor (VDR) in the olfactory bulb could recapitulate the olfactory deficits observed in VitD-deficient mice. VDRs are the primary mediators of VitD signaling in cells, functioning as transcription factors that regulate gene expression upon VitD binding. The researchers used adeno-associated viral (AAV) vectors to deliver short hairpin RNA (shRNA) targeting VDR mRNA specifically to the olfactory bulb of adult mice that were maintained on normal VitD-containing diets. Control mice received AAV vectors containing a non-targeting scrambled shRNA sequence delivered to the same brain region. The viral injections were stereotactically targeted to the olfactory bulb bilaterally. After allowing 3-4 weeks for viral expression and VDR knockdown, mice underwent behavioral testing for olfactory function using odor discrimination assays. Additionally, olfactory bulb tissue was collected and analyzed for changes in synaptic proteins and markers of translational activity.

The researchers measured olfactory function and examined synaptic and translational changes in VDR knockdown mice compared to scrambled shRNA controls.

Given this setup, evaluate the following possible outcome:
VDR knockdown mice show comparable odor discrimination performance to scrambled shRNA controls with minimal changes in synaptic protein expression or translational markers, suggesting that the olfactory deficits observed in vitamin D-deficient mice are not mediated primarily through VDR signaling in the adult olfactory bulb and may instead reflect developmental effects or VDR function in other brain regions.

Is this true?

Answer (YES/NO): NO